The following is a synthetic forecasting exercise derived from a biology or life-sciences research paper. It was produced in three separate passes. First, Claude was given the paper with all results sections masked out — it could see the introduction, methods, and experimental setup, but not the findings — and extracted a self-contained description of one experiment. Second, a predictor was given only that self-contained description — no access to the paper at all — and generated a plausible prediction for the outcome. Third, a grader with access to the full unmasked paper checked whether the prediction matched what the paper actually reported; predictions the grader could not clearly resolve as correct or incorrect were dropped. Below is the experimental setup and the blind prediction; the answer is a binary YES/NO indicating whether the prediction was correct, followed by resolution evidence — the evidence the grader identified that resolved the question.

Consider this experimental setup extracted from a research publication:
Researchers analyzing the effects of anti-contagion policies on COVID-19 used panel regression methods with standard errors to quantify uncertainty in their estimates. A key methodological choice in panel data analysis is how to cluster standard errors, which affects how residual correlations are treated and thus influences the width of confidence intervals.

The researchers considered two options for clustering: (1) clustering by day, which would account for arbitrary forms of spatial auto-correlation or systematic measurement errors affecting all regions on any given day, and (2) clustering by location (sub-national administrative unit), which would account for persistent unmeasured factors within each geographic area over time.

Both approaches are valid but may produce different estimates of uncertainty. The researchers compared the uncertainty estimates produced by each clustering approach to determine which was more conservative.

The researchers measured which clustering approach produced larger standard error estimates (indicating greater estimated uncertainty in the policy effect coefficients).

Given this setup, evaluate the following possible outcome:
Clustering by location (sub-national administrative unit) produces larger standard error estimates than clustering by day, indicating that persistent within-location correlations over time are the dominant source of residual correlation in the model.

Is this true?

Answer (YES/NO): NO